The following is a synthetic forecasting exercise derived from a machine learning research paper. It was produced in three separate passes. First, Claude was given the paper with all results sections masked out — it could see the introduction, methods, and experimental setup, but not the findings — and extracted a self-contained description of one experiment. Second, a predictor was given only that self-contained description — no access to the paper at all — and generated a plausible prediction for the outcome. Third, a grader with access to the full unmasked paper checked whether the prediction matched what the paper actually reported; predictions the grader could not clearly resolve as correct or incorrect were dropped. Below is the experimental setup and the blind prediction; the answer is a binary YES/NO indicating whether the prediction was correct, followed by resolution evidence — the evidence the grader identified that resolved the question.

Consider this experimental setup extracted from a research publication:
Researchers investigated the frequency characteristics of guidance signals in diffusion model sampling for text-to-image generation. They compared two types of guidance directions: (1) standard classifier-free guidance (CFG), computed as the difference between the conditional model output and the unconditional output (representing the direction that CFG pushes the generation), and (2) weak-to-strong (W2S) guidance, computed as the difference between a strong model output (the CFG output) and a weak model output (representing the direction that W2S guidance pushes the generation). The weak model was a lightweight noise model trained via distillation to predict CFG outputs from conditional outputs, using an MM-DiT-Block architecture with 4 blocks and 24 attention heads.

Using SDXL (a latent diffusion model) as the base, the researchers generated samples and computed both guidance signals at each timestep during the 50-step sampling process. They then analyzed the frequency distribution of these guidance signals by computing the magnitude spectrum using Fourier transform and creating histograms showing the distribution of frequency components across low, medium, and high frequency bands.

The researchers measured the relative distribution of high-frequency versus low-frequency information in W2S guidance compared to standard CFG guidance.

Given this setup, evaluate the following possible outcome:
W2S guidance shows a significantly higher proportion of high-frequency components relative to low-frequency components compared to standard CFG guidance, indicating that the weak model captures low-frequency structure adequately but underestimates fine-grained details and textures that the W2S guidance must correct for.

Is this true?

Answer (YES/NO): YES